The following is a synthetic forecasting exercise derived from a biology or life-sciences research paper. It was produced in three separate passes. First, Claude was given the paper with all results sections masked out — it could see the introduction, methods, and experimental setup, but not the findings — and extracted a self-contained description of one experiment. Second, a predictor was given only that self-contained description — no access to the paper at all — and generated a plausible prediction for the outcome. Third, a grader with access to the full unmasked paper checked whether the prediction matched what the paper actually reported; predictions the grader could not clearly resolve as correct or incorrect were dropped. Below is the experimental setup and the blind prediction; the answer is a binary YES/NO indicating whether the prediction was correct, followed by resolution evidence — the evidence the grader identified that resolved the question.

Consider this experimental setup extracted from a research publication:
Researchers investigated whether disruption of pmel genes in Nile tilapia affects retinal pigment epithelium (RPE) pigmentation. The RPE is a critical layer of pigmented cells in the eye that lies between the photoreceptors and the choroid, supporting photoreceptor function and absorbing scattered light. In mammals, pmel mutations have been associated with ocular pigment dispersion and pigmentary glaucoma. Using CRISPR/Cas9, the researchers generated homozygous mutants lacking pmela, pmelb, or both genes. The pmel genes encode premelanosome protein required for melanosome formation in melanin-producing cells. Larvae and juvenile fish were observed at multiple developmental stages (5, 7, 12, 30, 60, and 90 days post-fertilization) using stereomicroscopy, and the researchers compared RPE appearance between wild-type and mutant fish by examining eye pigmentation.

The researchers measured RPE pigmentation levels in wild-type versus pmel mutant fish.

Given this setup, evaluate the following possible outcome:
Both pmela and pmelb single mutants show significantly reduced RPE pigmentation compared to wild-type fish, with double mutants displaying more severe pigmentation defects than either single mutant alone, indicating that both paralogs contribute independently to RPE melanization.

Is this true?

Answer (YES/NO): NO